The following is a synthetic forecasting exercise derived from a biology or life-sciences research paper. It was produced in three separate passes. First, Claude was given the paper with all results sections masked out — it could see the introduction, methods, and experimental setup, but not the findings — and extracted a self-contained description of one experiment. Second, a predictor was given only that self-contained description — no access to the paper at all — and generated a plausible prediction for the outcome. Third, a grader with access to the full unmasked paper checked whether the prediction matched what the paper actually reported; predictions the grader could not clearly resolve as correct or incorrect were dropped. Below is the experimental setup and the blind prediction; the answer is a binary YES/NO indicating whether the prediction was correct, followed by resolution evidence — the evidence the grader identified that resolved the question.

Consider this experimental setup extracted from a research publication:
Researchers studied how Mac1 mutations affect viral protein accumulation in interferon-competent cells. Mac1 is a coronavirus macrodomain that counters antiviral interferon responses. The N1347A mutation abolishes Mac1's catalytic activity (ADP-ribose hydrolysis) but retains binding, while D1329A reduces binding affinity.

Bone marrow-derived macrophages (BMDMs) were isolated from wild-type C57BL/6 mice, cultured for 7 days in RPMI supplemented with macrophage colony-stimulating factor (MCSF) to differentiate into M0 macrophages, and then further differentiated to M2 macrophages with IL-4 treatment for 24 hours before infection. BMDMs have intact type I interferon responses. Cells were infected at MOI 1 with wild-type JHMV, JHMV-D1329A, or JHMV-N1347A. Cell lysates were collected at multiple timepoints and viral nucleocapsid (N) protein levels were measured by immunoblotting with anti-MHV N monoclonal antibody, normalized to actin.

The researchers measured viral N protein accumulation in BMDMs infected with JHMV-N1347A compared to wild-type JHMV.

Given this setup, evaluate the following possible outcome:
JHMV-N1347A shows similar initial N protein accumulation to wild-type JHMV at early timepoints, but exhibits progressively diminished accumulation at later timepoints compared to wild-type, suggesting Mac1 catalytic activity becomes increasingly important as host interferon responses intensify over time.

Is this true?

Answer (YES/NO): NO